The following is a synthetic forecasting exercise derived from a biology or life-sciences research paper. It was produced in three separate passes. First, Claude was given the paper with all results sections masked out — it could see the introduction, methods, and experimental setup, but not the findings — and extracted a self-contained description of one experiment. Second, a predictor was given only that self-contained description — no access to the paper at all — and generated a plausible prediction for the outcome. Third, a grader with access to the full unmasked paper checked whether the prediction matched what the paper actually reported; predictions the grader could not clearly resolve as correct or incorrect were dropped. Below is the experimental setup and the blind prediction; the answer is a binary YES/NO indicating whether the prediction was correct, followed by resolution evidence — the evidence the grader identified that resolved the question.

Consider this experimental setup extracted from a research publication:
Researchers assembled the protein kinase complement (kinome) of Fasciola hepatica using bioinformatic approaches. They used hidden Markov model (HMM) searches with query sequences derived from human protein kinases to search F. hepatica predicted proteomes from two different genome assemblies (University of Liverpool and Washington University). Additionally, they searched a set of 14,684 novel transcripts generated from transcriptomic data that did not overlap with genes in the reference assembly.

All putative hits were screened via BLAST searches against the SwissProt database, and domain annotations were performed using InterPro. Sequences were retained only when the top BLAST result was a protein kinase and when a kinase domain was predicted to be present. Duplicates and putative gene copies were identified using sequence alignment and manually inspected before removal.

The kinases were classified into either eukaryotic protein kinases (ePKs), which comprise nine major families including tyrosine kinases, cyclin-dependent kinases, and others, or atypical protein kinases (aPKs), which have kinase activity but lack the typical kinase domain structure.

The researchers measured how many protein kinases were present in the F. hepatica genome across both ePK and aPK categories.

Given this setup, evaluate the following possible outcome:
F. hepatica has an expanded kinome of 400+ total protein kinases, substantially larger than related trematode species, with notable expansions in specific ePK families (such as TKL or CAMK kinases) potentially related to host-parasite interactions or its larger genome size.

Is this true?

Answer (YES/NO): NO